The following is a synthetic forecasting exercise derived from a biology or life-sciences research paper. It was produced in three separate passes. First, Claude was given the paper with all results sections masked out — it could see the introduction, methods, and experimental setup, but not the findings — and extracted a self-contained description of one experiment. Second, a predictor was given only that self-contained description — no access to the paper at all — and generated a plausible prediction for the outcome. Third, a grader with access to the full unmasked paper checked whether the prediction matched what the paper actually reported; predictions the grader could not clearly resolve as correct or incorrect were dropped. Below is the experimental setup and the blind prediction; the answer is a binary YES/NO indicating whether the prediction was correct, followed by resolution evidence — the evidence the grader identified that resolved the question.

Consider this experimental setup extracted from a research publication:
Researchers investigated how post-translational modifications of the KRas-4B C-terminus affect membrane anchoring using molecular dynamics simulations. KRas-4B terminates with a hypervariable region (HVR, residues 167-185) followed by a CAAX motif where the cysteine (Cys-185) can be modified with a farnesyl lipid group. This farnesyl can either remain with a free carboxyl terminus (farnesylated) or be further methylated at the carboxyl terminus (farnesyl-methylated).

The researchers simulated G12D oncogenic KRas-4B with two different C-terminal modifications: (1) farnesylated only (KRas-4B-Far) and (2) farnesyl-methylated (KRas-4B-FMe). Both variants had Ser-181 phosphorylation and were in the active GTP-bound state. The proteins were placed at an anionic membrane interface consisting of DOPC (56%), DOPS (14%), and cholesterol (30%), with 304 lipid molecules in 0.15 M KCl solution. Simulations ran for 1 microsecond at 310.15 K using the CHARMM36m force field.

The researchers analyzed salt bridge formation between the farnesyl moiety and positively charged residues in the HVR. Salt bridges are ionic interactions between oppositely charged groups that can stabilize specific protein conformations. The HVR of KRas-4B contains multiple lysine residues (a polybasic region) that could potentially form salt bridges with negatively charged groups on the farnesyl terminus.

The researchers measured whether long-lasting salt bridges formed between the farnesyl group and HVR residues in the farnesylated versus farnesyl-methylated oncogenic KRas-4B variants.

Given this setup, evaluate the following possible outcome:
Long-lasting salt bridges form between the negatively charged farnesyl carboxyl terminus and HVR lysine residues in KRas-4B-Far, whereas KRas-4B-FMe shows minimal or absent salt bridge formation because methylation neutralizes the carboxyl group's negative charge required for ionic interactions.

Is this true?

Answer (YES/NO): NO